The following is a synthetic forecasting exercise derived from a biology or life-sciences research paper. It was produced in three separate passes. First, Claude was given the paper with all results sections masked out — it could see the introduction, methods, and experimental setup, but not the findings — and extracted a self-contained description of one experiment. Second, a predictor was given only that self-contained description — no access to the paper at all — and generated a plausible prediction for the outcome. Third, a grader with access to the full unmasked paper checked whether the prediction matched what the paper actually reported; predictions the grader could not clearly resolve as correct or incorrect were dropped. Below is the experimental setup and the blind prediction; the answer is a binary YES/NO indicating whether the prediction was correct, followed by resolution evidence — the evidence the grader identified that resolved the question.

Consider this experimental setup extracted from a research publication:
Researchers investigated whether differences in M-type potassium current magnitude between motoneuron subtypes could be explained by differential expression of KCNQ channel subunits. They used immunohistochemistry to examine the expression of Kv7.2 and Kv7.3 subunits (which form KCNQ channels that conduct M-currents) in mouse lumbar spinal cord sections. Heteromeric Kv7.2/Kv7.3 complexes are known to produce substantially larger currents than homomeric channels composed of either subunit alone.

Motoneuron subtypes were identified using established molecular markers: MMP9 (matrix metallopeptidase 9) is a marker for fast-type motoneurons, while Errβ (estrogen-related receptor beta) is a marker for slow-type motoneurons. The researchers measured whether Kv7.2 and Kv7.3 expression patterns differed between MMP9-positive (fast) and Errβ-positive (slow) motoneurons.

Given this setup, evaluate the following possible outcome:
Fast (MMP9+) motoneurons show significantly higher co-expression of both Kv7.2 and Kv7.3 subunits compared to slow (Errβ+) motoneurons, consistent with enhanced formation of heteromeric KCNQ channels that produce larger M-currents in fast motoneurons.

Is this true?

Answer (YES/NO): NO